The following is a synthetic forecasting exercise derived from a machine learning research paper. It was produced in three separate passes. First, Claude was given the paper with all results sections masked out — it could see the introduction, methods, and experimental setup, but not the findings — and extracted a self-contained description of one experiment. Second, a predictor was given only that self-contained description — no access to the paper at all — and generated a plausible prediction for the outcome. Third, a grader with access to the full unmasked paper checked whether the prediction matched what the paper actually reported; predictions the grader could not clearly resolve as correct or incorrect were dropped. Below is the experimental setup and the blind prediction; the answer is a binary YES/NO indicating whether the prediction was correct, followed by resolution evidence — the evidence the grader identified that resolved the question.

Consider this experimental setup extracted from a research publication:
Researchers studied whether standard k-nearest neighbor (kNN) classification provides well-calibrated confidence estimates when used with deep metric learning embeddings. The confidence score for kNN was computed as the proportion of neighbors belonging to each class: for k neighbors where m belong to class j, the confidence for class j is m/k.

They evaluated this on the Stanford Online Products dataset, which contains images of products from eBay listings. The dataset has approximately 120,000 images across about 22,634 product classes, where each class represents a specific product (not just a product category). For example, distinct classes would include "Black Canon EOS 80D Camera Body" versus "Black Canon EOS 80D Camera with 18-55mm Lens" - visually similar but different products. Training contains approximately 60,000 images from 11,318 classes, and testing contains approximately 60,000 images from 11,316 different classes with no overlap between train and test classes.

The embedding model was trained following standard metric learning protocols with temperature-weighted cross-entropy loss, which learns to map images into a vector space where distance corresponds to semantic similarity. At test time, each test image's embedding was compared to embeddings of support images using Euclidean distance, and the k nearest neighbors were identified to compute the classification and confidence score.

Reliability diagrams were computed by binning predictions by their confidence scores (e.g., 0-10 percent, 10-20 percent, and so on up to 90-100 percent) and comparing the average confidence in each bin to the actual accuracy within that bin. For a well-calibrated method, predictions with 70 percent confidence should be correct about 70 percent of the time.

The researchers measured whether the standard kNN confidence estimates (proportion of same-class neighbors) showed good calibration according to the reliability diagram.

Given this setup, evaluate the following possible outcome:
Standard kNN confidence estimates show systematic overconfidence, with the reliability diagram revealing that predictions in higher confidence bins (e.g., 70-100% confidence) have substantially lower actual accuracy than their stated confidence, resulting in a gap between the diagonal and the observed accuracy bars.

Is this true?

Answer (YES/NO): YES